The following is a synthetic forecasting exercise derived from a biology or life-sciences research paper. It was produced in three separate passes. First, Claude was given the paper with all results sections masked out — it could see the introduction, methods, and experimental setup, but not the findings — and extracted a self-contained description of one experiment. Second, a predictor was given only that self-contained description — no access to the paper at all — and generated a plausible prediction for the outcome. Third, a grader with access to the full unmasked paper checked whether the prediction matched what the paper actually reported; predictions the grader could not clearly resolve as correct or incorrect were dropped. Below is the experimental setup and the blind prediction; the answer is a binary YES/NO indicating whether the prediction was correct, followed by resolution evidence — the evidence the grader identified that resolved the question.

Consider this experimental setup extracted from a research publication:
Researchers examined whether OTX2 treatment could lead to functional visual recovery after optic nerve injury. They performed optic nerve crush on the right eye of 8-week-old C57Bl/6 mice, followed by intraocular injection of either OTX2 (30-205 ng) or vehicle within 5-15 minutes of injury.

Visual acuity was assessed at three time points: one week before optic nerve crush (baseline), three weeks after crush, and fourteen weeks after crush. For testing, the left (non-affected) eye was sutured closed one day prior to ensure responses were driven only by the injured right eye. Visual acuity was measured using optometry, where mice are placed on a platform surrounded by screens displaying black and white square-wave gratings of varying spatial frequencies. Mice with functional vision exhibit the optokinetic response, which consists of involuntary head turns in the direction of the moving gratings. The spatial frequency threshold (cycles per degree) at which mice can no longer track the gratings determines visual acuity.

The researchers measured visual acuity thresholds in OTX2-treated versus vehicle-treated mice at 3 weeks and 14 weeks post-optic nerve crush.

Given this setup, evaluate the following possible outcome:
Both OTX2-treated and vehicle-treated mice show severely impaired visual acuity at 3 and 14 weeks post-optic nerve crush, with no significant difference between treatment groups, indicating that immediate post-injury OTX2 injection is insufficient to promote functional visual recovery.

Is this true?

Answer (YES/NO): NO